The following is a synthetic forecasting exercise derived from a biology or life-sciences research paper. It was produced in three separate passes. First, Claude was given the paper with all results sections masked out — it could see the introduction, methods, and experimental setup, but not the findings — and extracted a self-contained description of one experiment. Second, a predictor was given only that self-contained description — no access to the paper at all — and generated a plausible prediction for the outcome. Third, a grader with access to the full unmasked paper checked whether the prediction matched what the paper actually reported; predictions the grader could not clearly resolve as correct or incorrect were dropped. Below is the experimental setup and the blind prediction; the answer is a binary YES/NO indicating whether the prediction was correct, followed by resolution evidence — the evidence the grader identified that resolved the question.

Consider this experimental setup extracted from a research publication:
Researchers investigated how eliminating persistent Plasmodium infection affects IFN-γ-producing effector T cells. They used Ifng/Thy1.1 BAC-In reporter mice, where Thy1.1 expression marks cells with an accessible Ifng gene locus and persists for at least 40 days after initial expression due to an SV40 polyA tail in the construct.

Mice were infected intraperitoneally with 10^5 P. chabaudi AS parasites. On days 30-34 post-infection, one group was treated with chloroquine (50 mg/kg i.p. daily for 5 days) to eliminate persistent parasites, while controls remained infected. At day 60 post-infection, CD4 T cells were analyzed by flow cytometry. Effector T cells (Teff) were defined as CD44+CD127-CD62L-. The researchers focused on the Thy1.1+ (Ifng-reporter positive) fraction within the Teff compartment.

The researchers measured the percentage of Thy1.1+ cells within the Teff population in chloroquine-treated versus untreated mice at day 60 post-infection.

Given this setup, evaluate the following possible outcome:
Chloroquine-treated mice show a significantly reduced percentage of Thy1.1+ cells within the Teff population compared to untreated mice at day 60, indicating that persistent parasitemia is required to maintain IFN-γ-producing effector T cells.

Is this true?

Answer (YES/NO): NO